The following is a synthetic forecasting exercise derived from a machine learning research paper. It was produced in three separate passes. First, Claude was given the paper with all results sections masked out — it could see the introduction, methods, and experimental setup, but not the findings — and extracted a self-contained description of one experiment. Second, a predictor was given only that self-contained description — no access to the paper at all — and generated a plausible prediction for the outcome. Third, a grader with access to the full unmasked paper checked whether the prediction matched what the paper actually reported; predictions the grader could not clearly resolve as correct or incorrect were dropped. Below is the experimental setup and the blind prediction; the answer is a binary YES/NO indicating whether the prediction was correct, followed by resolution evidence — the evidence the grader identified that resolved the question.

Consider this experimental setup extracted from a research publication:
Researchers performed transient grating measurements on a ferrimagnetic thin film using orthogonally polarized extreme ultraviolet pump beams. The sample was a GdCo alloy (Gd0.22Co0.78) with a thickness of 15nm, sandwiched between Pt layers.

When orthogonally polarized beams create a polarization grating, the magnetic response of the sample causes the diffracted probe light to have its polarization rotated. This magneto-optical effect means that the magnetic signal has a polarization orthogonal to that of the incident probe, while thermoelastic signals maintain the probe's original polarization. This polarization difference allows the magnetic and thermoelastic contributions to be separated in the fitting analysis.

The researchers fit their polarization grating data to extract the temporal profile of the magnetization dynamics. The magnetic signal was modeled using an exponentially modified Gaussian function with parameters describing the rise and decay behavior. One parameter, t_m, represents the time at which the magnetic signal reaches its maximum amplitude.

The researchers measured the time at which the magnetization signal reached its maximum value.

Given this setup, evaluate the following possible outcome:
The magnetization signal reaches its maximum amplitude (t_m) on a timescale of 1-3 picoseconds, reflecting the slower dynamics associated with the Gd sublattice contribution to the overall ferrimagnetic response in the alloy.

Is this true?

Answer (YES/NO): NO